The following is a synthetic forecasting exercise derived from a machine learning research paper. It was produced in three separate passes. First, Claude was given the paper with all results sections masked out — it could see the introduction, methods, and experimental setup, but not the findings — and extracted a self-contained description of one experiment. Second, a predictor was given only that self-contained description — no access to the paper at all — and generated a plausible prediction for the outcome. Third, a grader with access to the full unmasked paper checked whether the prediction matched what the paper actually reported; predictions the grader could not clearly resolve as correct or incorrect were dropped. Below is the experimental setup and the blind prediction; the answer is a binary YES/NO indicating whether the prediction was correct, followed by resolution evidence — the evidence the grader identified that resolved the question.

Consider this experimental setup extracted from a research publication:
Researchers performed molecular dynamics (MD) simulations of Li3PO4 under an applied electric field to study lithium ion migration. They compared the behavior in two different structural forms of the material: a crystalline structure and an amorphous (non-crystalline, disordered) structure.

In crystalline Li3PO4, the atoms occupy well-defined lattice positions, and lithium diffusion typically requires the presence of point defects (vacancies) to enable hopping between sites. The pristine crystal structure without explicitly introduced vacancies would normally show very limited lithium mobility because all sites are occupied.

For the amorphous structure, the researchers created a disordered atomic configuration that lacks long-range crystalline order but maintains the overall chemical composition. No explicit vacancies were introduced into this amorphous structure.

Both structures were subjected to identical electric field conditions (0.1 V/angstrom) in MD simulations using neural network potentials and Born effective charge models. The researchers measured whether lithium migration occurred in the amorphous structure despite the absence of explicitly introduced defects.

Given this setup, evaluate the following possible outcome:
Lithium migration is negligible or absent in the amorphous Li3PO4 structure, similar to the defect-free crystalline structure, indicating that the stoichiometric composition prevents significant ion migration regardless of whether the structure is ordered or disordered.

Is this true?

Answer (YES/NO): NO